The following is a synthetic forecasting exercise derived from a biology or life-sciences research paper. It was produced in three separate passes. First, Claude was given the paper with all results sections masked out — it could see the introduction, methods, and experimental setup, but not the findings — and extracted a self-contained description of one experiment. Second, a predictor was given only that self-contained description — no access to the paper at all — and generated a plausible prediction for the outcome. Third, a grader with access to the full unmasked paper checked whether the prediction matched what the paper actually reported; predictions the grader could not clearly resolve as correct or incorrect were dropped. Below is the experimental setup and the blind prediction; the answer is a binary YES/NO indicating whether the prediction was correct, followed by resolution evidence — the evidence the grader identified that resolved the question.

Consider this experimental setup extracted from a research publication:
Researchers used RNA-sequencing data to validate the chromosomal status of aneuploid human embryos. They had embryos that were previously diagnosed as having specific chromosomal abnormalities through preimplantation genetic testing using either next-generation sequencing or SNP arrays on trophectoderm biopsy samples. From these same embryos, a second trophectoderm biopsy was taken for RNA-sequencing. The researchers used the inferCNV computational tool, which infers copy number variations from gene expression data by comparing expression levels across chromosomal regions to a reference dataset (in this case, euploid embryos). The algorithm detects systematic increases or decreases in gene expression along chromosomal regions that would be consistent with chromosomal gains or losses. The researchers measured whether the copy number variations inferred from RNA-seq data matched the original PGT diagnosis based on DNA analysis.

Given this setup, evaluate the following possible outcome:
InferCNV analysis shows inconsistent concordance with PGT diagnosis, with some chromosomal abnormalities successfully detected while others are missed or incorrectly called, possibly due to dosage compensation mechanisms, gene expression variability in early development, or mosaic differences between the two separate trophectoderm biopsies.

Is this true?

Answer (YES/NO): NO